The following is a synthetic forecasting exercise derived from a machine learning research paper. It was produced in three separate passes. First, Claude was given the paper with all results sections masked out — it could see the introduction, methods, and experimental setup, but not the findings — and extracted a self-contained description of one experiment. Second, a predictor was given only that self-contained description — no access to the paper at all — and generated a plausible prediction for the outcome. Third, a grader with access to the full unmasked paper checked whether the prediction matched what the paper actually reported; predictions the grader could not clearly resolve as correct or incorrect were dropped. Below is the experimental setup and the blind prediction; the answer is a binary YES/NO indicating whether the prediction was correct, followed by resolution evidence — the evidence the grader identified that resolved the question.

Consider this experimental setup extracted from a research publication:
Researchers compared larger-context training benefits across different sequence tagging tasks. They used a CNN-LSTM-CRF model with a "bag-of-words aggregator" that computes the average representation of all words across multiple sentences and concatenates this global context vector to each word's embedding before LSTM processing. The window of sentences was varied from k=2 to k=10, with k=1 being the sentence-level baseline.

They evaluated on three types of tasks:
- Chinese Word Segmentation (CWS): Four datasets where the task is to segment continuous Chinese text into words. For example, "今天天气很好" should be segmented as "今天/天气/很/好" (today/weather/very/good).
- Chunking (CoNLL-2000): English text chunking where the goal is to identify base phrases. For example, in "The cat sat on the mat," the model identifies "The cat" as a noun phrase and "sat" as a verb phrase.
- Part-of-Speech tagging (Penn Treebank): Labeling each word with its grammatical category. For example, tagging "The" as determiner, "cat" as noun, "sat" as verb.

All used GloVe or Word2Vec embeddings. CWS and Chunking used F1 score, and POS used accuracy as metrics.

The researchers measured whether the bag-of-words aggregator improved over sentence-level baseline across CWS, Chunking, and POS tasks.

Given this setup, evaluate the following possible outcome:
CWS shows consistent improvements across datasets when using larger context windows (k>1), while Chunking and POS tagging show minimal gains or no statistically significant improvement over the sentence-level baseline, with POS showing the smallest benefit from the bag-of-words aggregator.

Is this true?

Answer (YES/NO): NO